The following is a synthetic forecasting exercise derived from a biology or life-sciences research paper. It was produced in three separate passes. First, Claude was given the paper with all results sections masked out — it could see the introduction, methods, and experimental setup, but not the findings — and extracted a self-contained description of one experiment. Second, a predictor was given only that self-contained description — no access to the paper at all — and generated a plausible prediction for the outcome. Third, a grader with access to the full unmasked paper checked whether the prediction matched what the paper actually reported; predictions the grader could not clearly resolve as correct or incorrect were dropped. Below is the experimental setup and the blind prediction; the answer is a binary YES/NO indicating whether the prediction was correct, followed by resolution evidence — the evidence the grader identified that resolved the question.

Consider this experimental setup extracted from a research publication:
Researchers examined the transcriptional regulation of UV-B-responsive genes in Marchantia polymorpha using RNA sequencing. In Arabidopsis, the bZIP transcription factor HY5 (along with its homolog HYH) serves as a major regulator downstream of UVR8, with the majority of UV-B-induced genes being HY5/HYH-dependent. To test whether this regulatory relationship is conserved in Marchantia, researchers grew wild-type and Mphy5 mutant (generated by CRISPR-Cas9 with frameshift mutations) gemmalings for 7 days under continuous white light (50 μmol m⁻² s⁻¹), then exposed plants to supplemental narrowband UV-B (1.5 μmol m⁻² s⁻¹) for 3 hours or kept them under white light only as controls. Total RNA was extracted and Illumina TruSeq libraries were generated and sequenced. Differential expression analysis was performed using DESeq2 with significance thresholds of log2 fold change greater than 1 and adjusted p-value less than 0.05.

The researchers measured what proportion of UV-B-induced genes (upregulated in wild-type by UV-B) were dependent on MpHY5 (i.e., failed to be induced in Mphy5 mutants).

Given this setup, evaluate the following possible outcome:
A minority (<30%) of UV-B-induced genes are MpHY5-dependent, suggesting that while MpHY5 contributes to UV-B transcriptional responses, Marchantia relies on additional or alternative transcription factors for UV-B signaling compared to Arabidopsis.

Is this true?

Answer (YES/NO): YES